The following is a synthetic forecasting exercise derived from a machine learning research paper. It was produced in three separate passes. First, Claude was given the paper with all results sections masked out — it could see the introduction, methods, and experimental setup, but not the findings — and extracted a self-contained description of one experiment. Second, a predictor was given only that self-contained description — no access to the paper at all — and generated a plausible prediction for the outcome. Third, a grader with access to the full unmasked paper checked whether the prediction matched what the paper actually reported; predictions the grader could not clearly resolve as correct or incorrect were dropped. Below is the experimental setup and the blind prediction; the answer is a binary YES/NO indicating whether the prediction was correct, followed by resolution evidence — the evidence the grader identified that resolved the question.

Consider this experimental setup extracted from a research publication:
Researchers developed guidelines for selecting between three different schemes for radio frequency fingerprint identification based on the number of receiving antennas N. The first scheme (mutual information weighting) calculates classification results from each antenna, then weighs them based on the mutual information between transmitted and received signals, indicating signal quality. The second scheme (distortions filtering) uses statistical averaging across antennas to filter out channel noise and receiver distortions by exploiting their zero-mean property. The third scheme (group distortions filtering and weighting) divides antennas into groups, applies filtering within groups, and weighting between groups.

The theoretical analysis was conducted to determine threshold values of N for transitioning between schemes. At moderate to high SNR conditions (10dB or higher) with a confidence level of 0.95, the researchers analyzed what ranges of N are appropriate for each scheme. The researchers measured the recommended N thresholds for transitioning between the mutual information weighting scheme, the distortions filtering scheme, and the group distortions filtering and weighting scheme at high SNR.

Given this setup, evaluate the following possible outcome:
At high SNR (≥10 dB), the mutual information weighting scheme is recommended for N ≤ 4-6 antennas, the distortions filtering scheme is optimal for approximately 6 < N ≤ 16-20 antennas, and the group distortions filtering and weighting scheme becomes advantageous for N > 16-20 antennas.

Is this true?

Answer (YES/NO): NO